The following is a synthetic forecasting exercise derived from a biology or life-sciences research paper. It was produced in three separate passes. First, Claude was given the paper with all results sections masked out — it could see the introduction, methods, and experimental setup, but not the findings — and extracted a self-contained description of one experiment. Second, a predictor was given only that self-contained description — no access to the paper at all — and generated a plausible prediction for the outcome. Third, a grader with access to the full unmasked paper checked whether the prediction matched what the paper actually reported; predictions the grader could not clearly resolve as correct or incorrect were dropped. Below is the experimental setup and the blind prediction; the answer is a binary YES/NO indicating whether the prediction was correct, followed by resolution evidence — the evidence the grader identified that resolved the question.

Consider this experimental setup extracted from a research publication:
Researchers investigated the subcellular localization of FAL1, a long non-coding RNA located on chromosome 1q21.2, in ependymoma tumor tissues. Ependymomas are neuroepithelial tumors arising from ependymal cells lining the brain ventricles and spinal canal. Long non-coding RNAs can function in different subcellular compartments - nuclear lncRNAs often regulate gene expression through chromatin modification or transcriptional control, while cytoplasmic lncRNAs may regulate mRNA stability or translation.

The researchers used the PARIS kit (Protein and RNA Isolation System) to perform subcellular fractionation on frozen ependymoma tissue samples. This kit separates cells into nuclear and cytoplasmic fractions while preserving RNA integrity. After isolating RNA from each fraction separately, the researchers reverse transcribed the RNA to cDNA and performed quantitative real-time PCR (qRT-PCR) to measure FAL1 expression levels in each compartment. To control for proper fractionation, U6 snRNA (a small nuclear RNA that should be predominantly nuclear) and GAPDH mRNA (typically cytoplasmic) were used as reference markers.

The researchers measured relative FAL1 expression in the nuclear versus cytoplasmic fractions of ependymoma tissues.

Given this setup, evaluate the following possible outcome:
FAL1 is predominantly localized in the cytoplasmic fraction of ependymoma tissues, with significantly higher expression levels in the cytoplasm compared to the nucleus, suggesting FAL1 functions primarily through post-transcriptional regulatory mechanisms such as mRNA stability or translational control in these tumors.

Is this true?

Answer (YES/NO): NO